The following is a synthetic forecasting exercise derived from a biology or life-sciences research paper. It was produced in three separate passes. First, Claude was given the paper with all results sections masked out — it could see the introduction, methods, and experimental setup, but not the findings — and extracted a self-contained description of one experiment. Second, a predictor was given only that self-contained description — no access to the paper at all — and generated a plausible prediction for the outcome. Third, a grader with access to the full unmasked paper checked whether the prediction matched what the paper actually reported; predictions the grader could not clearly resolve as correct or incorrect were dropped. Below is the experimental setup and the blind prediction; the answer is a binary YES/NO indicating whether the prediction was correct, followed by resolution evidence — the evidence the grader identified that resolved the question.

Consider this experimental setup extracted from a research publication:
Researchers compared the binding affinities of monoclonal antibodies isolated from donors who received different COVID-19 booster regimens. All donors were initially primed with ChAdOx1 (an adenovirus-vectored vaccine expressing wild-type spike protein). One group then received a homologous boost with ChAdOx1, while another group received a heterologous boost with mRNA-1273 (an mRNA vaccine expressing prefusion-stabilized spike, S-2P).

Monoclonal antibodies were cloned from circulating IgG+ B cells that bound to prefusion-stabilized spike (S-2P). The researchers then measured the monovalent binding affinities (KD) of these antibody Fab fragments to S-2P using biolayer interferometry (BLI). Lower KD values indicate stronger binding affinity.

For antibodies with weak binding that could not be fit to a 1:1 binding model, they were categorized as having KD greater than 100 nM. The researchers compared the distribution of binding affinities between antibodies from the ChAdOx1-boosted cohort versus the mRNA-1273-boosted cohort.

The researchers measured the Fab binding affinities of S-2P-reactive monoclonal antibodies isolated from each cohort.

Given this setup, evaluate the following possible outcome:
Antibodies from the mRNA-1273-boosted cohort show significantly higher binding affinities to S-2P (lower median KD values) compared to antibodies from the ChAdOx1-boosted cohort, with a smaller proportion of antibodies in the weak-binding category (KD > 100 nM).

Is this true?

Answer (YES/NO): YES